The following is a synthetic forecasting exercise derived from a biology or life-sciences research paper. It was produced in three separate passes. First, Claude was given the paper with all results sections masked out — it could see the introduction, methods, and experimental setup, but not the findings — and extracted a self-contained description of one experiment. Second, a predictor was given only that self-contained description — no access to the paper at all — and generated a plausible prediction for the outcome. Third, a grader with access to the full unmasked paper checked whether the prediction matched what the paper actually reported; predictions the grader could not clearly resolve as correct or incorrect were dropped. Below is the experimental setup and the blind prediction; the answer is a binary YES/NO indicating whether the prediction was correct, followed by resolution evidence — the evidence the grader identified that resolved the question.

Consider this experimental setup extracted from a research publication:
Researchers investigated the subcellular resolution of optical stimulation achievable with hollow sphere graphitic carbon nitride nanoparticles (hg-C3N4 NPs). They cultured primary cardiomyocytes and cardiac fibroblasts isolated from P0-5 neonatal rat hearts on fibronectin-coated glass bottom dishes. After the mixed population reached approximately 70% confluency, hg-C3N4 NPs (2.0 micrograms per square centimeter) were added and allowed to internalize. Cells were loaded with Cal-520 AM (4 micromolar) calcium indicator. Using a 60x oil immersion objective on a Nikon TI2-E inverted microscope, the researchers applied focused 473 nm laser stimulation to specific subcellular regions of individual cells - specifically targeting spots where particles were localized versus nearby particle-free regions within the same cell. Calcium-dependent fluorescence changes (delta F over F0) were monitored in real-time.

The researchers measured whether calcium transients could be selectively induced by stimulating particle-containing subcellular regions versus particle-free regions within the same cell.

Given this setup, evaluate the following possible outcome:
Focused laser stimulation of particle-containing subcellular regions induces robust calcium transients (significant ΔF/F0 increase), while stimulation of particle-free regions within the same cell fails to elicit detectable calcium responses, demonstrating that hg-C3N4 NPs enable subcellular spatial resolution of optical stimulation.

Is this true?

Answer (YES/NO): YES